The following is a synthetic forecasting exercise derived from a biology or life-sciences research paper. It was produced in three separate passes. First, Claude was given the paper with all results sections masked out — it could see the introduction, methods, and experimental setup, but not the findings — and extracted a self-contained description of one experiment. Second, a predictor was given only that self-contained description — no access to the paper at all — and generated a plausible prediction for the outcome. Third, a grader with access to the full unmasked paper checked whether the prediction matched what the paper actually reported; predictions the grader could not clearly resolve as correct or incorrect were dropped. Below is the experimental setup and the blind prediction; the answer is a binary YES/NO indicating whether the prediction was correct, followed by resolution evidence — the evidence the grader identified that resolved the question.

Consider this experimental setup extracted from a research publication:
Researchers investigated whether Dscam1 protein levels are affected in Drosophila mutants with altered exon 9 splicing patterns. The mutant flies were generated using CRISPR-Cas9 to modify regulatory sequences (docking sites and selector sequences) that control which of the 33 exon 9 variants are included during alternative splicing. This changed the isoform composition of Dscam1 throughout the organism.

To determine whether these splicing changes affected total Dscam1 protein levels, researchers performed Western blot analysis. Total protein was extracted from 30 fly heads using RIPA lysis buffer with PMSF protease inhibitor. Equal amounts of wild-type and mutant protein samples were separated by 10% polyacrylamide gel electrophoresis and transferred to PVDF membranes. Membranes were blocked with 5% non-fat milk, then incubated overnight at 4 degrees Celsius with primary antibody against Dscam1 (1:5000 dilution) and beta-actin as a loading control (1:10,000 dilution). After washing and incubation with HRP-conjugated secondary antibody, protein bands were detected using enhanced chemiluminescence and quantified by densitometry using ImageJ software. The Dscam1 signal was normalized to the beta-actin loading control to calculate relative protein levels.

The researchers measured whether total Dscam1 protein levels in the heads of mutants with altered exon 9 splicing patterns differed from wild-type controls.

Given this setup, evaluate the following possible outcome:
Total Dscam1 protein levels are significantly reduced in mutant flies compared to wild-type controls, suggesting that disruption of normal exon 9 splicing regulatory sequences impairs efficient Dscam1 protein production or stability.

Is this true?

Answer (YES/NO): NO